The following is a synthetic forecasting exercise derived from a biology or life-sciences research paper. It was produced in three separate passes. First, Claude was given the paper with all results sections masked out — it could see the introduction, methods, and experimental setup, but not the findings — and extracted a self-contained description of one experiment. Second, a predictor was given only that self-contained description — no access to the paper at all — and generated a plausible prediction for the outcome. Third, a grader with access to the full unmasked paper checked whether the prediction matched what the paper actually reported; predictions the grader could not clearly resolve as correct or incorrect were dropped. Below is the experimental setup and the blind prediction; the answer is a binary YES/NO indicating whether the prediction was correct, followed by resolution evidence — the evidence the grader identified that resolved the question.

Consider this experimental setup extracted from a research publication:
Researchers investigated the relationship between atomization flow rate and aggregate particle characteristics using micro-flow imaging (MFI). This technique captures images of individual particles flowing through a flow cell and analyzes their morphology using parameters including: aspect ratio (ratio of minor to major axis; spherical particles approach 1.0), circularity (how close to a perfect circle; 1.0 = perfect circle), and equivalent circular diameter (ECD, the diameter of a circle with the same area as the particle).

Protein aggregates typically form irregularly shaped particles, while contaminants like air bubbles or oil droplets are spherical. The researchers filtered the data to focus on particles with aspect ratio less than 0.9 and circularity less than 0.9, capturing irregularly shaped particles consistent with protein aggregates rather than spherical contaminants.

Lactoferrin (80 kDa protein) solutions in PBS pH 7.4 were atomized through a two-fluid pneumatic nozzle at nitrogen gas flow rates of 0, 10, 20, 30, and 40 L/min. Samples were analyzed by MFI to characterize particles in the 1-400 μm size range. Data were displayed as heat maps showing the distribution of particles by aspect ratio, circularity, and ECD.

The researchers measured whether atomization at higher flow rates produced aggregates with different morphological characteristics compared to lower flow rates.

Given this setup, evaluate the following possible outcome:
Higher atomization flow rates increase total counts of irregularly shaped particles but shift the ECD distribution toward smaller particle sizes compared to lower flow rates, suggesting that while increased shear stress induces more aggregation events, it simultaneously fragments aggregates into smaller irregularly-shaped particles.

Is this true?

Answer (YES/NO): NO